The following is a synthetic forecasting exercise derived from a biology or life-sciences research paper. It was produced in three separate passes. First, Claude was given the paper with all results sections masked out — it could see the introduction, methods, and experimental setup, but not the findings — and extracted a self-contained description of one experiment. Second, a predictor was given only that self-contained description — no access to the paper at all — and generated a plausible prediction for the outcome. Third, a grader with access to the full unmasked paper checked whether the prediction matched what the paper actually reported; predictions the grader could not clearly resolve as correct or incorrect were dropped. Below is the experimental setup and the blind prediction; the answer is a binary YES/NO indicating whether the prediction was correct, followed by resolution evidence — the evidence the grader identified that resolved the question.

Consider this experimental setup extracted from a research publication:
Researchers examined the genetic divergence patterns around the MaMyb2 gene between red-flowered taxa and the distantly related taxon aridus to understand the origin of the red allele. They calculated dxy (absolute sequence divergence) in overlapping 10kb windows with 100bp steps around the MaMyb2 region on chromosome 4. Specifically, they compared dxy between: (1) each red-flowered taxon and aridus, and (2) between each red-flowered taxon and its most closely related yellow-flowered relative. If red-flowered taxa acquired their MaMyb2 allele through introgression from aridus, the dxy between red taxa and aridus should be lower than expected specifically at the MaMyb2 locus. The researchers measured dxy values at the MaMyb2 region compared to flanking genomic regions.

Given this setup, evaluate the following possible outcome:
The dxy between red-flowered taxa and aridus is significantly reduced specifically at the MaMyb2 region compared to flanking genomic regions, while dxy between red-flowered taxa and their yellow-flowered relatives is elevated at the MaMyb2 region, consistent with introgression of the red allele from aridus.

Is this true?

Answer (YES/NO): YES